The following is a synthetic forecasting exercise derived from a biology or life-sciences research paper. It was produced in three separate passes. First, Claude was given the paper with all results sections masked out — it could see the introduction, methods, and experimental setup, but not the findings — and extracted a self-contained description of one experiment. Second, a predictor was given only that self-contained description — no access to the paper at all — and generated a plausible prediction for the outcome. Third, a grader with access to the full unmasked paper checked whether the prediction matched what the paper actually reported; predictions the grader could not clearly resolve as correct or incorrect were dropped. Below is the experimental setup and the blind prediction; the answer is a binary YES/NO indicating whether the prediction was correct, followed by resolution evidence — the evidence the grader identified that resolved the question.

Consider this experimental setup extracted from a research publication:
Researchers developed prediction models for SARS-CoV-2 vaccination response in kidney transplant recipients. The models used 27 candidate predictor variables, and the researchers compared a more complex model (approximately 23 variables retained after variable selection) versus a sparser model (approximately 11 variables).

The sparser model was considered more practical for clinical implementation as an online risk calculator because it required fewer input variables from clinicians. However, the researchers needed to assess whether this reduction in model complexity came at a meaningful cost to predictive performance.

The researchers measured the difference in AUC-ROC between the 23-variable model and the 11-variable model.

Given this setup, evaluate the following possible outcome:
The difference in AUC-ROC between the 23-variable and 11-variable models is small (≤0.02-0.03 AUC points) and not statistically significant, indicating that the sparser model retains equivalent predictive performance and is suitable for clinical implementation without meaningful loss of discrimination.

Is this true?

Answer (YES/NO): YES